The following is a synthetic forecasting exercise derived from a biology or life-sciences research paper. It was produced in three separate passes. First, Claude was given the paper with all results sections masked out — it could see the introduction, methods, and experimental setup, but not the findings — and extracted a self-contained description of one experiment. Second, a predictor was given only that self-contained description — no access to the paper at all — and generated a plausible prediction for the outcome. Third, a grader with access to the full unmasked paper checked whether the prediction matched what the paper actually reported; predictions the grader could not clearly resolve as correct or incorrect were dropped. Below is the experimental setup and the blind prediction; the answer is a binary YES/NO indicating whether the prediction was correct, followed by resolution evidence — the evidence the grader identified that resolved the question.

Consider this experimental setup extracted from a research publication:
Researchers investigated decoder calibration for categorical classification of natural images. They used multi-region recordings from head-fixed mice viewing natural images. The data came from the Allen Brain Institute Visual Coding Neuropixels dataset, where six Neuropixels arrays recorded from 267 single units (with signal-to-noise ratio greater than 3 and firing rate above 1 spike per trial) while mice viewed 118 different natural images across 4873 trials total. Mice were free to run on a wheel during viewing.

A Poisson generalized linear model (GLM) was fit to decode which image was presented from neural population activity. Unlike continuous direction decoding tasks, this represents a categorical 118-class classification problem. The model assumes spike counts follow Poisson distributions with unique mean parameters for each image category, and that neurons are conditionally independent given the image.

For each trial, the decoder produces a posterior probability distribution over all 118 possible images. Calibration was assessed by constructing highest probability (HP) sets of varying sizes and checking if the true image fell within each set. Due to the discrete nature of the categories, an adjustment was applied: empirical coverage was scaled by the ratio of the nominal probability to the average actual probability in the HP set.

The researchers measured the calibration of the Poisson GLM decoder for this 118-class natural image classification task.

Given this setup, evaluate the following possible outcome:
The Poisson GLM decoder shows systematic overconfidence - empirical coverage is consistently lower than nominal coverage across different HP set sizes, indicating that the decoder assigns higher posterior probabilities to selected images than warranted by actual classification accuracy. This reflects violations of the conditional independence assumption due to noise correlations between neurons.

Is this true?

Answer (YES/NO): YES